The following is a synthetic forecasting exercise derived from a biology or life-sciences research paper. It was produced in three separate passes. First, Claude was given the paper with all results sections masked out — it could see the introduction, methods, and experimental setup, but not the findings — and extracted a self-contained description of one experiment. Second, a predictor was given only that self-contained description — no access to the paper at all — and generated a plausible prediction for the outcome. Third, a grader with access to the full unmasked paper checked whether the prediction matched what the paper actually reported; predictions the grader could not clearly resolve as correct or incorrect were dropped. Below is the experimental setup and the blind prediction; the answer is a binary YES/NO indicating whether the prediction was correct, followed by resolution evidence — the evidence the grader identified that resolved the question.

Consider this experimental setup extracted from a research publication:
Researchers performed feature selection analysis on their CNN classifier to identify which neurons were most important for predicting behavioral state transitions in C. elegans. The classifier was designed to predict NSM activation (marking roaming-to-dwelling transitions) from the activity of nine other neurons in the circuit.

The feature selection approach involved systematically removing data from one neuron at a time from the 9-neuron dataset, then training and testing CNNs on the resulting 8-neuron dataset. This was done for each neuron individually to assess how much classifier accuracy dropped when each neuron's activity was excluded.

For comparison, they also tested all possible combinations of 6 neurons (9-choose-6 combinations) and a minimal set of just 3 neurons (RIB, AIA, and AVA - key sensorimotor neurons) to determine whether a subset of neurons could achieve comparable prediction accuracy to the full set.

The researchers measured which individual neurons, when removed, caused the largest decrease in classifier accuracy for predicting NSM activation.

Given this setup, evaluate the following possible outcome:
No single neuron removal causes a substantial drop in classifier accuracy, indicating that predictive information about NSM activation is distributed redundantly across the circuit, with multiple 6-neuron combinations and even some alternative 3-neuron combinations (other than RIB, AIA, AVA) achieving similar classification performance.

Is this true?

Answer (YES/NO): NO